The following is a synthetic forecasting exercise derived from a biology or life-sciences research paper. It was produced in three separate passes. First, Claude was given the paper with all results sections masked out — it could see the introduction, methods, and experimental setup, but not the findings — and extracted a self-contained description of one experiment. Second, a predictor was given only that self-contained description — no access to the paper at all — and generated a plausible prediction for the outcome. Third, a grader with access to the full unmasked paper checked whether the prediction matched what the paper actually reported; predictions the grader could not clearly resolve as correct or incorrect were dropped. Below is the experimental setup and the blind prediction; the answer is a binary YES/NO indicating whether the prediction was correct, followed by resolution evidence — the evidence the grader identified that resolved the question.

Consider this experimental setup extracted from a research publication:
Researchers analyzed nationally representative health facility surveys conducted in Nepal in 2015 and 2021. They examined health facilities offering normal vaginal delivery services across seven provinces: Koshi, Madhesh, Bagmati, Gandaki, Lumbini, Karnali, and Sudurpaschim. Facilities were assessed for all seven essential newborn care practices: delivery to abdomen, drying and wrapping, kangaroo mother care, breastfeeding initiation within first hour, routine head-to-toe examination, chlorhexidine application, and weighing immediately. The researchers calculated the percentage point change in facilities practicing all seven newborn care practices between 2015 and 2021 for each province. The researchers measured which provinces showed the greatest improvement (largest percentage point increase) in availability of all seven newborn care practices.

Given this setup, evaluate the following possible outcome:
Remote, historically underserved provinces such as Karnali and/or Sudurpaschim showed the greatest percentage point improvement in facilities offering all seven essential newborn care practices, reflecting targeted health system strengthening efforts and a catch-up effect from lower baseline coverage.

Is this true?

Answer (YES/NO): YES